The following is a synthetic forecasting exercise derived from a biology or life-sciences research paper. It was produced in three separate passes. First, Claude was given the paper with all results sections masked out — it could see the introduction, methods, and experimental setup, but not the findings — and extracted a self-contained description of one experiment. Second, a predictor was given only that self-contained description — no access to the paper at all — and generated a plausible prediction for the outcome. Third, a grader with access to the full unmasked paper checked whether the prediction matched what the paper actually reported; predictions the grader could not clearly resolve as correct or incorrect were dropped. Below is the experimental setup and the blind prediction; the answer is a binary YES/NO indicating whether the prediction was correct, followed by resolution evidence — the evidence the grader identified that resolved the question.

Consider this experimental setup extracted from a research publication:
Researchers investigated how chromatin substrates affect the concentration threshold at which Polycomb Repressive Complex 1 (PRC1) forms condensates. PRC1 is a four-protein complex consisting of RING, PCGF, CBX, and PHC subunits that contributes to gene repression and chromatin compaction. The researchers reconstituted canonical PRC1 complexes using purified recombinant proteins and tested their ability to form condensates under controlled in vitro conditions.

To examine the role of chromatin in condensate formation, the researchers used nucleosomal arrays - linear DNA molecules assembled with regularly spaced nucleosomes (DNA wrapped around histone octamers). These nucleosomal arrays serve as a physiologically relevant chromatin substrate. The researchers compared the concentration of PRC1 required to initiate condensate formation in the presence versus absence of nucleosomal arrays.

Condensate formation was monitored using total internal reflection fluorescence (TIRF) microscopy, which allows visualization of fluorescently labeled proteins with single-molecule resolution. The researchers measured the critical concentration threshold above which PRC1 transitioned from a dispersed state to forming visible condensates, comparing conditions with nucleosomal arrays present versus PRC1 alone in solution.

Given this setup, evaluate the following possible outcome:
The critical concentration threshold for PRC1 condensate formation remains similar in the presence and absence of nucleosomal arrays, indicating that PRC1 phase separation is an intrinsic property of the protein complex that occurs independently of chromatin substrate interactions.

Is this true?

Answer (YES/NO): NO